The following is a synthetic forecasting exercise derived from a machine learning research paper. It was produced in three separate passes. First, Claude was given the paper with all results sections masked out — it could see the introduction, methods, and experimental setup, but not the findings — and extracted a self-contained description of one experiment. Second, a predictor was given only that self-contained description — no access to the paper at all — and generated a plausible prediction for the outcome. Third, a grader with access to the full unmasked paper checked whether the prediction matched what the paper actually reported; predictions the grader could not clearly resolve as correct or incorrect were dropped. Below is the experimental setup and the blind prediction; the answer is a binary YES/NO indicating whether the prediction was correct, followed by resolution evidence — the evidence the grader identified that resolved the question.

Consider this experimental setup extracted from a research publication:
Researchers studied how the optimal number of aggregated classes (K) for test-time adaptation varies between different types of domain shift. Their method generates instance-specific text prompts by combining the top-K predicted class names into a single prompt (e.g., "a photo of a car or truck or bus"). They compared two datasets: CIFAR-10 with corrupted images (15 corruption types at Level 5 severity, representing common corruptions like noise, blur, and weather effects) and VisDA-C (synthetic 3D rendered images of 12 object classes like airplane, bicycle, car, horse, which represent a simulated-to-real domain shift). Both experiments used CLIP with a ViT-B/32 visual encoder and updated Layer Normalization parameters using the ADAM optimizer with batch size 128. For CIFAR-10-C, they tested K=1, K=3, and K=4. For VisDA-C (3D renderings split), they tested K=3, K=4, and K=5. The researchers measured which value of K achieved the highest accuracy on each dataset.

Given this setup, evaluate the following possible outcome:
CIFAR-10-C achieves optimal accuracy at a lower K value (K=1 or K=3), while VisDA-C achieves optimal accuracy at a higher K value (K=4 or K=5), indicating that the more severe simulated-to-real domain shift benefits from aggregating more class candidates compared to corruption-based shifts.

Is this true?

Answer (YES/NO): YES